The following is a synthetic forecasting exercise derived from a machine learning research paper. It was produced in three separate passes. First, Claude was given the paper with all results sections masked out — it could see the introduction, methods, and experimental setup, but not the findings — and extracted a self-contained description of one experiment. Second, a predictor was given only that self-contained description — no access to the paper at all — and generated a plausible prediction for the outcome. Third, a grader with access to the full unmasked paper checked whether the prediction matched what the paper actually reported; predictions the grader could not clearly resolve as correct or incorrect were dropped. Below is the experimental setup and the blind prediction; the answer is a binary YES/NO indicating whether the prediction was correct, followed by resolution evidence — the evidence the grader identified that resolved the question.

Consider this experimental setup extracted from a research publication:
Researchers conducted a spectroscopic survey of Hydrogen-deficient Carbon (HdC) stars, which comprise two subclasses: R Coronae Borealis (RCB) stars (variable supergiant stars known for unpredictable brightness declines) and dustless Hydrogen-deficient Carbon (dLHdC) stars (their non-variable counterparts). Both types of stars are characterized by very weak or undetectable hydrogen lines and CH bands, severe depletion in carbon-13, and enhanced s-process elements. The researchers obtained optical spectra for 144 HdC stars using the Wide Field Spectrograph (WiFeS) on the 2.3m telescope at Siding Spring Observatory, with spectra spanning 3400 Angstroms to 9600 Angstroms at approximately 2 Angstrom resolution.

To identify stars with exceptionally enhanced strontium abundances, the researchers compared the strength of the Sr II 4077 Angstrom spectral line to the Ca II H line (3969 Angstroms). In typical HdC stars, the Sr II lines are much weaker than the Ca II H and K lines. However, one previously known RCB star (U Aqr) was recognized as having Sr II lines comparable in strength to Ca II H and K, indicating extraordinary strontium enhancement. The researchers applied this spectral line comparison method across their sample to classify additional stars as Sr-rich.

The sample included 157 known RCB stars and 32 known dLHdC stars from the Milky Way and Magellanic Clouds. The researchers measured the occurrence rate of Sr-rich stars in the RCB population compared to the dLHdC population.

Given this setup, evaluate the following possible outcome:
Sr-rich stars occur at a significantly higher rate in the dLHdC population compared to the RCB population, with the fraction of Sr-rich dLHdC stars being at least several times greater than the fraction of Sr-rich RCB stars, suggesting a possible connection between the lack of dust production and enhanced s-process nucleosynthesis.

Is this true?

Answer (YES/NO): YES